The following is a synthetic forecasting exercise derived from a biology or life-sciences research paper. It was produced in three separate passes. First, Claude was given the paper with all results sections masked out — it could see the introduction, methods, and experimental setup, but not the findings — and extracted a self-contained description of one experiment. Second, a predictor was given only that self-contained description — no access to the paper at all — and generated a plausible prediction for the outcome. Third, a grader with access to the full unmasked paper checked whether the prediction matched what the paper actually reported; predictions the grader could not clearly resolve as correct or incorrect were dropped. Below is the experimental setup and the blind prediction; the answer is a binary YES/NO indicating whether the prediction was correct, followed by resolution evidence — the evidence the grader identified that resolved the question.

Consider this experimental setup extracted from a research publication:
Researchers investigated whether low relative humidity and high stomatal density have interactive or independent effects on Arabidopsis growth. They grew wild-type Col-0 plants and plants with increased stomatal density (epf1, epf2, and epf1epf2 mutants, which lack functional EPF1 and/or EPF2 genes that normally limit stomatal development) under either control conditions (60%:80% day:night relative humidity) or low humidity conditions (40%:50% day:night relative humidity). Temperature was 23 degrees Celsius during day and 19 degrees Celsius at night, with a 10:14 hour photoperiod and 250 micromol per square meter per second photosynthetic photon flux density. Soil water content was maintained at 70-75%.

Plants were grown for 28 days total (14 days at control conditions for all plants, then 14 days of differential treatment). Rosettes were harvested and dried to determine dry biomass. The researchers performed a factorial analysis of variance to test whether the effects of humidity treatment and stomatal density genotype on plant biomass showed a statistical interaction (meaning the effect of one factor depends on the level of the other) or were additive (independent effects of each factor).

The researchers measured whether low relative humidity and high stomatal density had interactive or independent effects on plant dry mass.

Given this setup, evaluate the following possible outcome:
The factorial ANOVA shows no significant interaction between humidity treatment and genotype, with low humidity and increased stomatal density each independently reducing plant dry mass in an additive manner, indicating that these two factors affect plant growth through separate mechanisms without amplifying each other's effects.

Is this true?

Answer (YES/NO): YES